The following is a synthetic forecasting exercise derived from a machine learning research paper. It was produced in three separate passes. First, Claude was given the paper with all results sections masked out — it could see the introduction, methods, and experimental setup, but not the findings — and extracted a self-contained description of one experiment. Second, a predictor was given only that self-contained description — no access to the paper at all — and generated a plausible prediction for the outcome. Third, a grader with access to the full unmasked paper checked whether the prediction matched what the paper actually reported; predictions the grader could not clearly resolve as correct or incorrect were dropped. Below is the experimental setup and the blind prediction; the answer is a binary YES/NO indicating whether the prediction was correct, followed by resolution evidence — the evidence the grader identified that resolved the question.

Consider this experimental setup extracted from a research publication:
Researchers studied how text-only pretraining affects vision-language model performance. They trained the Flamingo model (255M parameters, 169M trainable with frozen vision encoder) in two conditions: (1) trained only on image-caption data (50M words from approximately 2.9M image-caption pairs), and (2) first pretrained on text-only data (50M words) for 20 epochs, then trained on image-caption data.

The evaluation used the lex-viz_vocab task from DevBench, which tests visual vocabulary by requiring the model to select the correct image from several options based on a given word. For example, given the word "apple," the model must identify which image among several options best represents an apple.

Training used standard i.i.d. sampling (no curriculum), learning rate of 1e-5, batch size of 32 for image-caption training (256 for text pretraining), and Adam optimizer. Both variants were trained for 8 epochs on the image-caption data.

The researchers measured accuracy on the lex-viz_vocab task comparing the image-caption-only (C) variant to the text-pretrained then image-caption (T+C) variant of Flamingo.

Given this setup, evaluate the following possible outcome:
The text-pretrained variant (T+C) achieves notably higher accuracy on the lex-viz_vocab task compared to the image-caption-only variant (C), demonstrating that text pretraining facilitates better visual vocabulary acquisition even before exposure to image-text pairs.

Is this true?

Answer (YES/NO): NO